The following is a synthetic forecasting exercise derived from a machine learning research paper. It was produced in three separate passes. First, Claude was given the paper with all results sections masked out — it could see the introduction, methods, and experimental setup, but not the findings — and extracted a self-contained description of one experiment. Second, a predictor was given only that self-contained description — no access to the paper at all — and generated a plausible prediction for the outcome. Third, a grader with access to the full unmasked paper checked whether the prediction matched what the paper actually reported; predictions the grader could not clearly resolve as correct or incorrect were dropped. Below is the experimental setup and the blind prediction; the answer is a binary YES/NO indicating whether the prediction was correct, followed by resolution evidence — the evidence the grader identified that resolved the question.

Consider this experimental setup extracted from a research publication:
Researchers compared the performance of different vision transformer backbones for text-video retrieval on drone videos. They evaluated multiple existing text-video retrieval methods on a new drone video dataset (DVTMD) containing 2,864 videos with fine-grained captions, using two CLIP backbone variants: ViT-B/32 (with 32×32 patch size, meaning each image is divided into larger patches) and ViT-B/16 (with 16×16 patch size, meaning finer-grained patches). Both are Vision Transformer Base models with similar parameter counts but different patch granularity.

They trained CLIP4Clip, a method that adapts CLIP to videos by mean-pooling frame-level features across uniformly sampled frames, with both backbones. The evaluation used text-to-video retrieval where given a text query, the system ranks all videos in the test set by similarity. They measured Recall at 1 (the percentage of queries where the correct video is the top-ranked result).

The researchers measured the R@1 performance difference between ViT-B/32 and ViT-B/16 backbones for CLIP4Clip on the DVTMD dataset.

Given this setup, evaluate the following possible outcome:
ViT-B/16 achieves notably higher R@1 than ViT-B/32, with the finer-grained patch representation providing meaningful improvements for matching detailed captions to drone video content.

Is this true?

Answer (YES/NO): YES